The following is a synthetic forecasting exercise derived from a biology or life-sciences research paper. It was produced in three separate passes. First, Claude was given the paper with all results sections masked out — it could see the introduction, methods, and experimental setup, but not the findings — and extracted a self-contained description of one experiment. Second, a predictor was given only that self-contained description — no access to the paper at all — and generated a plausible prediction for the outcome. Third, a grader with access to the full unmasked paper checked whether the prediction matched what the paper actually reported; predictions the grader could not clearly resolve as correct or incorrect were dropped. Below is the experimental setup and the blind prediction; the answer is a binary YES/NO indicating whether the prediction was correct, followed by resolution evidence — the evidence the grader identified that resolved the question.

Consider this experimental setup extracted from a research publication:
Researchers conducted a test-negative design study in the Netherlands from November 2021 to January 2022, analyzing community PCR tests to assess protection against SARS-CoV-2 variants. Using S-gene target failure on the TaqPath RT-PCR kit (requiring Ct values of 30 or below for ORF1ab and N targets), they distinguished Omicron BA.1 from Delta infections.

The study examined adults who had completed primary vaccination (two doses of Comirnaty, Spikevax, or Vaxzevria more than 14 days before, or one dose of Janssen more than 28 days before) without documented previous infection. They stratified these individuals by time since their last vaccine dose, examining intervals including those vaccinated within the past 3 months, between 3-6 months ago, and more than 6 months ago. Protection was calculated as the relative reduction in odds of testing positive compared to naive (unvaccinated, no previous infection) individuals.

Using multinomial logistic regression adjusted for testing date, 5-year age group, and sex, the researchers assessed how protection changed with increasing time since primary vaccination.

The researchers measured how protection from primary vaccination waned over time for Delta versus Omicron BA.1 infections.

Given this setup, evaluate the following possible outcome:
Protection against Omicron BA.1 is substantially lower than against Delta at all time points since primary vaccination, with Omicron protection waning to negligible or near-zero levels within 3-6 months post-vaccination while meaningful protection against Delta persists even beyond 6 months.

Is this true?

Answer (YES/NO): NO